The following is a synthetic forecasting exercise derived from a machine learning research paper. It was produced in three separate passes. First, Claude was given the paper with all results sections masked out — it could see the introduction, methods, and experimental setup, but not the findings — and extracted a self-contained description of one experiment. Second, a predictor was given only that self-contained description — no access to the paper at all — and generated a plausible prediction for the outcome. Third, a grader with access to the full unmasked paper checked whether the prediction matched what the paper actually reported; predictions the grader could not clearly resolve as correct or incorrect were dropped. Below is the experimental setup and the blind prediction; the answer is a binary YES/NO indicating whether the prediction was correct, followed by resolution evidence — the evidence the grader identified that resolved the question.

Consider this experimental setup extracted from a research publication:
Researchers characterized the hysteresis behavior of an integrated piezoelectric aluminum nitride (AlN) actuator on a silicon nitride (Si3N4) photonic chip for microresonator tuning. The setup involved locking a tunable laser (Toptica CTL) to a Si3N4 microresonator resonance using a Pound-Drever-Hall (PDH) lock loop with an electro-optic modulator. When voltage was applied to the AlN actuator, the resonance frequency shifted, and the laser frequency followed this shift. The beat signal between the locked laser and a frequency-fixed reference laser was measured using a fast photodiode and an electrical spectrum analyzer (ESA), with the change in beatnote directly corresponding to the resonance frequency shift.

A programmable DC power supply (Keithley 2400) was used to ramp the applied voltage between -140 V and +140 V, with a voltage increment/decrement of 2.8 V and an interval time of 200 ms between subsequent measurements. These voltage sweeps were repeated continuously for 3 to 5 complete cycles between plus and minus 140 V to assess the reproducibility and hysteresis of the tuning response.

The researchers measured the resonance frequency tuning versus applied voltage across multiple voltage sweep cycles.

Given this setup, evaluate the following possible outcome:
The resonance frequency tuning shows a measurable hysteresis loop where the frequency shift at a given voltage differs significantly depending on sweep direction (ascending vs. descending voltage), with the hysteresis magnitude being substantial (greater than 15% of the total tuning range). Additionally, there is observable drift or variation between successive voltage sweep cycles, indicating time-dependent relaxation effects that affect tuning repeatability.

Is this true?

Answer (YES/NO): NO